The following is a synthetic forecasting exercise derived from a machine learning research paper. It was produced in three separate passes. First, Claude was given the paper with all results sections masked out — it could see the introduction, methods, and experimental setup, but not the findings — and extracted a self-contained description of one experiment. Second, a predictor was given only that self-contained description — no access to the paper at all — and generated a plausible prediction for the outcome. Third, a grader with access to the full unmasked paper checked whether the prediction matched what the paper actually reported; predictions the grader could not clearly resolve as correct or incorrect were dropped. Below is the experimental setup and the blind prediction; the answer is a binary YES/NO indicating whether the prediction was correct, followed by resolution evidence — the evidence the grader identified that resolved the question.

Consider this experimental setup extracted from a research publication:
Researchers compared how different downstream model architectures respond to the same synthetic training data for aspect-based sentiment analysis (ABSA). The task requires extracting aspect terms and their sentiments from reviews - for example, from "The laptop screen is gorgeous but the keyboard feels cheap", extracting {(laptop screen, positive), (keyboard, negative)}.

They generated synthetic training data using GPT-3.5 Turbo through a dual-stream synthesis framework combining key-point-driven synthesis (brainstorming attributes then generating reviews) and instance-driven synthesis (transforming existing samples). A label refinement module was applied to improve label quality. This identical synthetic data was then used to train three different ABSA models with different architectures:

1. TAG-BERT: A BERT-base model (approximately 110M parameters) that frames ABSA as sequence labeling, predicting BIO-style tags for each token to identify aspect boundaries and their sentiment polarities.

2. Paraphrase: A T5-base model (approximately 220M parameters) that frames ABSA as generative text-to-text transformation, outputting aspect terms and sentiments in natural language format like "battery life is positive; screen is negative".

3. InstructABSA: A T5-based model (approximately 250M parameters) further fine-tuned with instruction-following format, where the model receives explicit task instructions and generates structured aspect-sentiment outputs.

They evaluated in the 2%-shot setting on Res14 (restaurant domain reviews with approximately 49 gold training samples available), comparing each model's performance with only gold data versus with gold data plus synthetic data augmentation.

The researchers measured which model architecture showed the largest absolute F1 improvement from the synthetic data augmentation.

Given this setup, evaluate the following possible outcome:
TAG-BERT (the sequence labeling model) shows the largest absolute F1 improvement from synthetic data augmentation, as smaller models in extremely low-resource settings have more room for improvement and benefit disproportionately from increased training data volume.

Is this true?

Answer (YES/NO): YES